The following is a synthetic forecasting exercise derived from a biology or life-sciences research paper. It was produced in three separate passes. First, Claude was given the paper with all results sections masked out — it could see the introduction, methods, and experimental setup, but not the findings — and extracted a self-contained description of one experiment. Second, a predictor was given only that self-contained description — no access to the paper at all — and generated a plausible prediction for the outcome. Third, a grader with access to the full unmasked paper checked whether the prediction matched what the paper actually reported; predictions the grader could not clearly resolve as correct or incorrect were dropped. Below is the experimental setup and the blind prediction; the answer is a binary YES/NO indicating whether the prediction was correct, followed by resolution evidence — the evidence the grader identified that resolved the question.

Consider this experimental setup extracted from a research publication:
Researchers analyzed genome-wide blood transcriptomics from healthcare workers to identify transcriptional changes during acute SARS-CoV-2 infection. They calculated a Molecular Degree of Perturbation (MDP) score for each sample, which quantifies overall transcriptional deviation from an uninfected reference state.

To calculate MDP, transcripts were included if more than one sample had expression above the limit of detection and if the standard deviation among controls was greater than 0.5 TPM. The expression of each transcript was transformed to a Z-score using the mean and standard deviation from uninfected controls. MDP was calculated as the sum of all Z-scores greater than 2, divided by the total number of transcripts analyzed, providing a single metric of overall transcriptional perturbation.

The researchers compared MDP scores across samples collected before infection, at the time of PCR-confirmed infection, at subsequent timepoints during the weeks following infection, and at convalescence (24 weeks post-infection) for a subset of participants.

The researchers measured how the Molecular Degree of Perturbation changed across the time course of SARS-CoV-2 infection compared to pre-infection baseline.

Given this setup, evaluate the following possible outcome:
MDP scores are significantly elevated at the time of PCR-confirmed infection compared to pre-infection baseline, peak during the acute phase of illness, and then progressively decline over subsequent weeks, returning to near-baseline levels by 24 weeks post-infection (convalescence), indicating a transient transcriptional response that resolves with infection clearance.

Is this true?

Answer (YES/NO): YES